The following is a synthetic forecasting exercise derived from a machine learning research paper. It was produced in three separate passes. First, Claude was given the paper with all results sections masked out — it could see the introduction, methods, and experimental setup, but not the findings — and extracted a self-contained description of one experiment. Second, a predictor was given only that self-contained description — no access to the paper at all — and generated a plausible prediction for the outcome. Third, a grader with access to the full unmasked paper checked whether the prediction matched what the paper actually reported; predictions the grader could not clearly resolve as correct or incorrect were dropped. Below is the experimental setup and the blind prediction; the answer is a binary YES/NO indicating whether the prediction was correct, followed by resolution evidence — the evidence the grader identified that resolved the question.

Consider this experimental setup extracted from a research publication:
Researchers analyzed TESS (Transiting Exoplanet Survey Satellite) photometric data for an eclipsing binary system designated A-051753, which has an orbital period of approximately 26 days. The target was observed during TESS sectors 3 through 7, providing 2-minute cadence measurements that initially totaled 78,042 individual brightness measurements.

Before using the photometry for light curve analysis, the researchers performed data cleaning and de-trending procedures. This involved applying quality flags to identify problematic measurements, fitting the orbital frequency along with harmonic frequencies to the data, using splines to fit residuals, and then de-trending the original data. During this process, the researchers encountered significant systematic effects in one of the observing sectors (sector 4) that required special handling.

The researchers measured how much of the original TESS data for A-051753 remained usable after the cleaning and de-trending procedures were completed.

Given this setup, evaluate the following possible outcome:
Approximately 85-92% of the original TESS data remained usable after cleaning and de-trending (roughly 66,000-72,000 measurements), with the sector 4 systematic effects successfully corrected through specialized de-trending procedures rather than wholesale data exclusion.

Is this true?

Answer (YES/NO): NO